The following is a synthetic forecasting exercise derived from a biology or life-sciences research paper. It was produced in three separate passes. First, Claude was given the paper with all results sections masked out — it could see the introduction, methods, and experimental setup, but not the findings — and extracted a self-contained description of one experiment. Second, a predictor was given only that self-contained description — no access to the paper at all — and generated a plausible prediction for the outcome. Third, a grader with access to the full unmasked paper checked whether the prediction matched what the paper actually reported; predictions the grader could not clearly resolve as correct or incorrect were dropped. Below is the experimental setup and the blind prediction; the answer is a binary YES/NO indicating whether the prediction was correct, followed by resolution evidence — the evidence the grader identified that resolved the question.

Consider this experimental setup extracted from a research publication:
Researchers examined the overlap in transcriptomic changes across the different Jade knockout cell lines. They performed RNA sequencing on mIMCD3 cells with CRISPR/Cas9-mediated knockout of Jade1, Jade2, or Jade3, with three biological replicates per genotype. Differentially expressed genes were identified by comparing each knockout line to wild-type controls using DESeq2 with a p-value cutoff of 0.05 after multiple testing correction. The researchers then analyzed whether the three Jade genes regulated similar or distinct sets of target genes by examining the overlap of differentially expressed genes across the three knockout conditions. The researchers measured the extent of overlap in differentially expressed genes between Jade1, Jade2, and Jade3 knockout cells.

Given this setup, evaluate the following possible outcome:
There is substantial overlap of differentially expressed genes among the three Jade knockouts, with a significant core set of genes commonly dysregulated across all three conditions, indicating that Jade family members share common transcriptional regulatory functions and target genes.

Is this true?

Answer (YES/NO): YES